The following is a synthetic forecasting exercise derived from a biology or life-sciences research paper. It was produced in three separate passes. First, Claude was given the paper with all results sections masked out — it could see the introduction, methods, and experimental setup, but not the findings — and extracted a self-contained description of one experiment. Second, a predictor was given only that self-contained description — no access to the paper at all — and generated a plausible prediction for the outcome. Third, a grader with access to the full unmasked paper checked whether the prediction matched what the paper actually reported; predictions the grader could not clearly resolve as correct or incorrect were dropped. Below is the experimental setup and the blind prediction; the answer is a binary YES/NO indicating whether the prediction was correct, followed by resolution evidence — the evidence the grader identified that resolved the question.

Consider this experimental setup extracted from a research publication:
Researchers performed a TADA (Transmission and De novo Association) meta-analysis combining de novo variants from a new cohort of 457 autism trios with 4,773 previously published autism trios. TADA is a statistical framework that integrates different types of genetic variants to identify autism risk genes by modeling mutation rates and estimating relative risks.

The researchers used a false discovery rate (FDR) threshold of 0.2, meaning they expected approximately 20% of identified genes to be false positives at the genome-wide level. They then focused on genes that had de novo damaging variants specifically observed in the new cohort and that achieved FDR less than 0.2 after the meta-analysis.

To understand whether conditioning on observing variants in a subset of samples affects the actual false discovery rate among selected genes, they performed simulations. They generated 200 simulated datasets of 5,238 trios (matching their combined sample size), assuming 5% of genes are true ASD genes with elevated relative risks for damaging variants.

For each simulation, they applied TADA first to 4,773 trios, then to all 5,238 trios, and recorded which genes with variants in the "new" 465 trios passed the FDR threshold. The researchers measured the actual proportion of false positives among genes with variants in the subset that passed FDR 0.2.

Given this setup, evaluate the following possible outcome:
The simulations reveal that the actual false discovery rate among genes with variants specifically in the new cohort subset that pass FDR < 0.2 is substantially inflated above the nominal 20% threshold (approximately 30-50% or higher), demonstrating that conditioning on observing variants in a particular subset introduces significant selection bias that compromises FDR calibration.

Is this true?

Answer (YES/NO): NO